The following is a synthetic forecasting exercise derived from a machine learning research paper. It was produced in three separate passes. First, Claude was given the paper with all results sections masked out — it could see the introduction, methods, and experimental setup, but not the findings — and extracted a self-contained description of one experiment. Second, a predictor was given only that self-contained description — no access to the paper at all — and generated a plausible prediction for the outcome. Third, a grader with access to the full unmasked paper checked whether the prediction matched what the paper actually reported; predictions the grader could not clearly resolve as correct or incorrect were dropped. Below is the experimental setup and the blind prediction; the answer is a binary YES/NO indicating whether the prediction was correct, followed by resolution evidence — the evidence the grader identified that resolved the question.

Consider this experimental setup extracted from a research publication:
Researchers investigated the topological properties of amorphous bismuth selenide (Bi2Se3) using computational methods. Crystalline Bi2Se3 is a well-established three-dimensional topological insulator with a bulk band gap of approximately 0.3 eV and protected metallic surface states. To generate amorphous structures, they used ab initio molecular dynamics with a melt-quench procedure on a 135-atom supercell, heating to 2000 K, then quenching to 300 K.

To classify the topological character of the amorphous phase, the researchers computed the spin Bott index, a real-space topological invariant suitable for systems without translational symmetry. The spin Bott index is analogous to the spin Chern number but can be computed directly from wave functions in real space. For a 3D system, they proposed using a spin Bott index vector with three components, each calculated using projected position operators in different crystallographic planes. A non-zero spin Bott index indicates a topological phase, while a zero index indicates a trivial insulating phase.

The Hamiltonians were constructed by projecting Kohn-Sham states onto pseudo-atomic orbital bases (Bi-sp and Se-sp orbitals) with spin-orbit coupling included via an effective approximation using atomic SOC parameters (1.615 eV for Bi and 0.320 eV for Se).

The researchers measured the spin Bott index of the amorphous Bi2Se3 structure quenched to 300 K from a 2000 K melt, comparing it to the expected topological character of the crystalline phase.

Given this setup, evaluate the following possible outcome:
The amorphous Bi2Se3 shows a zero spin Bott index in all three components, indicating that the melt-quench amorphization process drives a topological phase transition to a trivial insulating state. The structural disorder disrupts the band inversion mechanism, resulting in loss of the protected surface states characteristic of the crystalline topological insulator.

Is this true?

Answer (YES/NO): YES